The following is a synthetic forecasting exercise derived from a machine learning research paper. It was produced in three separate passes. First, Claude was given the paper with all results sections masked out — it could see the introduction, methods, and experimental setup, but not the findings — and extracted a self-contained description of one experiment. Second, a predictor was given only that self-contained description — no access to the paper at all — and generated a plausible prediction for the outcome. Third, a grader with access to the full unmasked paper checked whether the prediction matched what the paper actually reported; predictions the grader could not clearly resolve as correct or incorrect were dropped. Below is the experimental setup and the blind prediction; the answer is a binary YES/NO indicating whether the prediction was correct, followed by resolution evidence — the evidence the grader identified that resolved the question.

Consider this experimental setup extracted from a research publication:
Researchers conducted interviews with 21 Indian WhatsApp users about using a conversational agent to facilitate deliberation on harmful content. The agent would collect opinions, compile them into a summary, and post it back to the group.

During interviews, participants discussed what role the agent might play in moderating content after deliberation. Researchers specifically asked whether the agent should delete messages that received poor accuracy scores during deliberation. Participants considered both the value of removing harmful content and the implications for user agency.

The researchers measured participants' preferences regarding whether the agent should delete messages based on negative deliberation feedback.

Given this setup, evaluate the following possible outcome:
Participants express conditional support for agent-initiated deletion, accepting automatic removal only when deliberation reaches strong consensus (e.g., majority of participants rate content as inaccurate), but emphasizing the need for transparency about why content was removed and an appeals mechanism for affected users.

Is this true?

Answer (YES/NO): NO